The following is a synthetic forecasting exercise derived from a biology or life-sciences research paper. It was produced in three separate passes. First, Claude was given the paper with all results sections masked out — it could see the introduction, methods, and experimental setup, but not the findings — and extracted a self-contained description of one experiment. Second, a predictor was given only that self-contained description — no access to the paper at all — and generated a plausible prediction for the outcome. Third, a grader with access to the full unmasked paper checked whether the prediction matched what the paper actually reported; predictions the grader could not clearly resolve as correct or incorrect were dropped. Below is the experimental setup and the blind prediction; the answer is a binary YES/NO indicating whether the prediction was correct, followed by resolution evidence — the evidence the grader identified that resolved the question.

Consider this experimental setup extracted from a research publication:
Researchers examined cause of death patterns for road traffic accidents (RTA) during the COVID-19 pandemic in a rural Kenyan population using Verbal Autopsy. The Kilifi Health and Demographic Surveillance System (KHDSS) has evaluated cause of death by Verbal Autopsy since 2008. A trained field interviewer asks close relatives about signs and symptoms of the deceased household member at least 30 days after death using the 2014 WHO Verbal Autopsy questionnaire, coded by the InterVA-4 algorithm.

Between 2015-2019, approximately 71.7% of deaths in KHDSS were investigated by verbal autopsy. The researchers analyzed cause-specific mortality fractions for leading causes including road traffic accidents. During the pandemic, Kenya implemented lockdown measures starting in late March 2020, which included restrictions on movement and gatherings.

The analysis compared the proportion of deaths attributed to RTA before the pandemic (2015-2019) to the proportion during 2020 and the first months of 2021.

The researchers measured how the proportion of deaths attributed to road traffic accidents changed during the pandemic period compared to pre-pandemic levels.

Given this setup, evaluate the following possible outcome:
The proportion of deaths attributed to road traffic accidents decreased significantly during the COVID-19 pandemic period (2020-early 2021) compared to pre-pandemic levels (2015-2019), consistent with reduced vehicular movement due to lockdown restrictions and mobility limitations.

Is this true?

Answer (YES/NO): NO